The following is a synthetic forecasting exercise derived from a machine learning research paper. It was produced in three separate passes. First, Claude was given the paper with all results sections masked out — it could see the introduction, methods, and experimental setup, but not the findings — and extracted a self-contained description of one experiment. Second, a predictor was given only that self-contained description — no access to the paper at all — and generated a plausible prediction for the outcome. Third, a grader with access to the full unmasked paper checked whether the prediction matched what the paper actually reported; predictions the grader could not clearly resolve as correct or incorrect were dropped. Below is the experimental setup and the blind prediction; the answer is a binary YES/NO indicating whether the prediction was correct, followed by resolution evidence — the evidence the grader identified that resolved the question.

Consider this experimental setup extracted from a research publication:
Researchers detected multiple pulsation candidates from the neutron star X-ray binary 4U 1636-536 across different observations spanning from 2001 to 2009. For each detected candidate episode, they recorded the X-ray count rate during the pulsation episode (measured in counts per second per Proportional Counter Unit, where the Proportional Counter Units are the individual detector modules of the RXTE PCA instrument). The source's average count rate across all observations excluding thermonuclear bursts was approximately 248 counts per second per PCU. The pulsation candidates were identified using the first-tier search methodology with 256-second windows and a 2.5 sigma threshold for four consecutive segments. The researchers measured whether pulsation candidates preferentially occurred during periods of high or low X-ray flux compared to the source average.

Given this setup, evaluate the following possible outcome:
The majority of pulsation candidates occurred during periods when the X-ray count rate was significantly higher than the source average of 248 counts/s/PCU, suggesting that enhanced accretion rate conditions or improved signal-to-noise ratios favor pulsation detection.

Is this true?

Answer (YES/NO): NO